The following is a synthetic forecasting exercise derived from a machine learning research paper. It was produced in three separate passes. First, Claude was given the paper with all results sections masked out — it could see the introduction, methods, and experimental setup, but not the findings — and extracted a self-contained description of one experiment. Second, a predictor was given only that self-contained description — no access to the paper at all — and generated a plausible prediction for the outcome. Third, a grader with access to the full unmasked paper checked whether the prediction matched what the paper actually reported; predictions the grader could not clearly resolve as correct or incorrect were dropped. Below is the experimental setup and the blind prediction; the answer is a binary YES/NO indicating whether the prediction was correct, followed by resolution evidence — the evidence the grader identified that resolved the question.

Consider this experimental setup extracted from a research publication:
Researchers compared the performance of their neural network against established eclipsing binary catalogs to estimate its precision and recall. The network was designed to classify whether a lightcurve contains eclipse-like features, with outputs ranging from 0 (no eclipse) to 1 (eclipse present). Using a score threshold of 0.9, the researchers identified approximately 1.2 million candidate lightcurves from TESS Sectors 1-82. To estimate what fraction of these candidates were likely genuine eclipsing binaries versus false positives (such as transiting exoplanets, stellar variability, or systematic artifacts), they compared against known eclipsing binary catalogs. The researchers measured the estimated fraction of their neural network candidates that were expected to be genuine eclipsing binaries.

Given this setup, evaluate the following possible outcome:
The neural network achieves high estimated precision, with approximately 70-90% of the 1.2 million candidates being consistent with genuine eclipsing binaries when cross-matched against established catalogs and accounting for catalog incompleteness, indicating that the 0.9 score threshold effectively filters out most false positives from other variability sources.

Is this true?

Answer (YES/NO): NO